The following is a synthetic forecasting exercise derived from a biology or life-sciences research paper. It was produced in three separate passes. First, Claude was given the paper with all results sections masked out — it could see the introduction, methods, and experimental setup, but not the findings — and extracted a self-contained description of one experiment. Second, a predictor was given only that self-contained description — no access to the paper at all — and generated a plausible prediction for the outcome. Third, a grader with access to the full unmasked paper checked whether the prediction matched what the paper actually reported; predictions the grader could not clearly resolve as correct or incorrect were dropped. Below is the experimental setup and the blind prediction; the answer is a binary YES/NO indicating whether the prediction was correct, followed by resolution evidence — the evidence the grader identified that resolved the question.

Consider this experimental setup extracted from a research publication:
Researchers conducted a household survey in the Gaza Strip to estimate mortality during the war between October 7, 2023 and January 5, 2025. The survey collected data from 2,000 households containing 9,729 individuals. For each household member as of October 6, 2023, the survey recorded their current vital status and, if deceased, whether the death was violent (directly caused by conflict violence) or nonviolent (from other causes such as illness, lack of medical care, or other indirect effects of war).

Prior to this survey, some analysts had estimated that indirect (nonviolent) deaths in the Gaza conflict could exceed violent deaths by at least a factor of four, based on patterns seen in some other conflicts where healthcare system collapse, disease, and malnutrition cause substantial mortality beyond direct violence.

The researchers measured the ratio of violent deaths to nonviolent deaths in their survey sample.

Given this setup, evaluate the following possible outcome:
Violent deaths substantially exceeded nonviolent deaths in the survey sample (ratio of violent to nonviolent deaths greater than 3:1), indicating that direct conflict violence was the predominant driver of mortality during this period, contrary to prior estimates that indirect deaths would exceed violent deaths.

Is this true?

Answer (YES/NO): YES